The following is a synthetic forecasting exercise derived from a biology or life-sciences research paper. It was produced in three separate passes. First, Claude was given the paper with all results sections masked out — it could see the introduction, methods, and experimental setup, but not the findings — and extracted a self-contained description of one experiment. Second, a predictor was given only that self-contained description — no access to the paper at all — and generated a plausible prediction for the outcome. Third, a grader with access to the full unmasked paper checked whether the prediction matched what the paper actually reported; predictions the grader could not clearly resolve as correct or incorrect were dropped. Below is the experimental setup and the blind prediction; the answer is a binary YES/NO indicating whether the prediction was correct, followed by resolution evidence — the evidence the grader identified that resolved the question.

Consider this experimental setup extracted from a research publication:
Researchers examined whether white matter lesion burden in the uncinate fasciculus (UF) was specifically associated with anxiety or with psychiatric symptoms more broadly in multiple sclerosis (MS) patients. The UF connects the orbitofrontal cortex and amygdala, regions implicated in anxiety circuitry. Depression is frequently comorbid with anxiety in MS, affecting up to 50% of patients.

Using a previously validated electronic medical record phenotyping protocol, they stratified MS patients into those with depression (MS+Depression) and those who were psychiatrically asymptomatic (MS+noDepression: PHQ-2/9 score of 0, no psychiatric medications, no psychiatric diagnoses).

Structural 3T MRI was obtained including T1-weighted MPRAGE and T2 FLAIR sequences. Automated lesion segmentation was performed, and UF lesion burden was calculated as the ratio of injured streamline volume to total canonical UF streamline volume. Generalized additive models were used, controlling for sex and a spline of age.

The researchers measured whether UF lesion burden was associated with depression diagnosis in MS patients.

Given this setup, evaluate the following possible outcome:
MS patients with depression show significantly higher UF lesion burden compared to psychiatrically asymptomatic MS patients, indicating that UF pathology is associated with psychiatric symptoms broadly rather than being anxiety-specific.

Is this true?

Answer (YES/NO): NO